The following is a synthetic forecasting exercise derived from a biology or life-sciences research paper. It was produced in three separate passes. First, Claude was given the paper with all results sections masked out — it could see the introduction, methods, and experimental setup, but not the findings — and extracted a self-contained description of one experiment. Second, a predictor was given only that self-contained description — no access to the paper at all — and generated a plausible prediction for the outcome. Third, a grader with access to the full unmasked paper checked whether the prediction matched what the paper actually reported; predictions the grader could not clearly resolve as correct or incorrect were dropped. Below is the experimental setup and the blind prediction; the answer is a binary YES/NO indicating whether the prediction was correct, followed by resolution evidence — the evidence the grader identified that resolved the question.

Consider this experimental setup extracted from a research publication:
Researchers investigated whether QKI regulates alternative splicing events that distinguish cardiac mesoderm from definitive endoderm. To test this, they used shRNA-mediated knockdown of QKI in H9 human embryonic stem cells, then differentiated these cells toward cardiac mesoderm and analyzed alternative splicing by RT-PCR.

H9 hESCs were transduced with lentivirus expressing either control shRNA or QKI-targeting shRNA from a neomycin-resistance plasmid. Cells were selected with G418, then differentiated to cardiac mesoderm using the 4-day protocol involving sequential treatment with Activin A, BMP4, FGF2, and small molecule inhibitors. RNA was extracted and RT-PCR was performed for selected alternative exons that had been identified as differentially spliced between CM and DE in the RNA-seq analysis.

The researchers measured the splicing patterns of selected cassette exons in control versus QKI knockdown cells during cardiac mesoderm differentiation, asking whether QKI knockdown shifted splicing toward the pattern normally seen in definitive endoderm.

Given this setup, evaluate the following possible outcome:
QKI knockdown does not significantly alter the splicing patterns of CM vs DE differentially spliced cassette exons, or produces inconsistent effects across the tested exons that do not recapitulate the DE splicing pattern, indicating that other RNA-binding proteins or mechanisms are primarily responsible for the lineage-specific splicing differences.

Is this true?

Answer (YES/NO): NO